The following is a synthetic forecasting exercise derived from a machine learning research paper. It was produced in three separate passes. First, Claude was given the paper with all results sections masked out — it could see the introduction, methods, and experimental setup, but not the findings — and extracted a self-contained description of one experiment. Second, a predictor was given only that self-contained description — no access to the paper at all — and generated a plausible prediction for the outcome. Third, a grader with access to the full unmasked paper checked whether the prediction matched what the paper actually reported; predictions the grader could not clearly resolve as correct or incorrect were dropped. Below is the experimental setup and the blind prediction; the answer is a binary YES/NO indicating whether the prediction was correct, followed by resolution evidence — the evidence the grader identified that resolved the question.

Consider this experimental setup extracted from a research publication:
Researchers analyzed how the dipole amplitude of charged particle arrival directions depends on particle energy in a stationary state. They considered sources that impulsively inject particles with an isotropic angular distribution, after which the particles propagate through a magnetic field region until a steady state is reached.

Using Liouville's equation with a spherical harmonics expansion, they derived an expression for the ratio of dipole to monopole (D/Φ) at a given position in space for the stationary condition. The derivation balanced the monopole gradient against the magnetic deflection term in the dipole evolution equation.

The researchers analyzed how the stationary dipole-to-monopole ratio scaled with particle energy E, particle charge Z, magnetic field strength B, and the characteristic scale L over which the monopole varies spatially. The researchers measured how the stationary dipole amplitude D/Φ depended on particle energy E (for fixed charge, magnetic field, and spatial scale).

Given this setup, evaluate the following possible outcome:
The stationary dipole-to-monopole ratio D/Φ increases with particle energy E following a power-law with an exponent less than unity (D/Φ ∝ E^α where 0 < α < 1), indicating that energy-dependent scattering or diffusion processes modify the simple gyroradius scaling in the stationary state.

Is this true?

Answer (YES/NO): NO